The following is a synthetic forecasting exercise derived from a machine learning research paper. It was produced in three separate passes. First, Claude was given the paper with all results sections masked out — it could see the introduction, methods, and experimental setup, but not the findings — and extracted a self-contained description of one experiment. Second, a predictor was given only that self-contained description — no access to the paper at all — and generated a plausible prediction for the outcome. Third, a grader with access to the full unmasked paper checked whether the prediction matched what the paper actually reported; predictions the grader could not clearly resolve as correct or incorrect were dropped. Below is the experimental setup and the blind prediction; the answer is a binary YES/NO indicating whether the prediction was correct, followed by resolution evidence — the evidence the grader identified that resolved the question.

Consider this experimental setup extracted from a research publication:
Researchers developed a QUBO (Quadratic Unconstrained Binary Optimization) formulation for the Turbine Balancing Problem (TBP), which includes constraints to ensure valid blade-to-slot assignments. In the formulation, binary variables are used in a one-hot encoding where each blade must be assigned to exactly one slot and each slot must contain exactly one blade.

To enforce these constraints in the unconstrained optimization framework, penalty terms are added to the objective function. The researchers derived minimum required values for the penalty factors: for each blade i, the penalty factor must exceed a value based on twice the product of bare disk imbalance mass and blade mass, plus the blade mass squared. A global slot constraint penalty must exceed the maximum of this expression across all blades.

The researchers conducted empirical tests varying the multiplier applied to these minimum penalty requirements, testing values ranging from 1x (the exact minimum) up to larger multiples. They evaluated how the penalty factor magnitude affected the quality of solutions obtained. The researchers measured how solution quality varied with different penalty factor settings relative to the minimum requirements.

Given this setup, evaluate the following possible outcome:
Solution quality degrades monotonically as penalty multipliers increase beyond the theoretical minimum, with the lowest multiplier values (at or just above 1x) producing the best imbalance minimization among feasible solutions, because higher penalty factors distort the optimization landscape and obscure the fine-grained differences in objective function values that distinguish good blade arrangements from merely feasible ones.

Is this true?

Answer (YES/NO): NO